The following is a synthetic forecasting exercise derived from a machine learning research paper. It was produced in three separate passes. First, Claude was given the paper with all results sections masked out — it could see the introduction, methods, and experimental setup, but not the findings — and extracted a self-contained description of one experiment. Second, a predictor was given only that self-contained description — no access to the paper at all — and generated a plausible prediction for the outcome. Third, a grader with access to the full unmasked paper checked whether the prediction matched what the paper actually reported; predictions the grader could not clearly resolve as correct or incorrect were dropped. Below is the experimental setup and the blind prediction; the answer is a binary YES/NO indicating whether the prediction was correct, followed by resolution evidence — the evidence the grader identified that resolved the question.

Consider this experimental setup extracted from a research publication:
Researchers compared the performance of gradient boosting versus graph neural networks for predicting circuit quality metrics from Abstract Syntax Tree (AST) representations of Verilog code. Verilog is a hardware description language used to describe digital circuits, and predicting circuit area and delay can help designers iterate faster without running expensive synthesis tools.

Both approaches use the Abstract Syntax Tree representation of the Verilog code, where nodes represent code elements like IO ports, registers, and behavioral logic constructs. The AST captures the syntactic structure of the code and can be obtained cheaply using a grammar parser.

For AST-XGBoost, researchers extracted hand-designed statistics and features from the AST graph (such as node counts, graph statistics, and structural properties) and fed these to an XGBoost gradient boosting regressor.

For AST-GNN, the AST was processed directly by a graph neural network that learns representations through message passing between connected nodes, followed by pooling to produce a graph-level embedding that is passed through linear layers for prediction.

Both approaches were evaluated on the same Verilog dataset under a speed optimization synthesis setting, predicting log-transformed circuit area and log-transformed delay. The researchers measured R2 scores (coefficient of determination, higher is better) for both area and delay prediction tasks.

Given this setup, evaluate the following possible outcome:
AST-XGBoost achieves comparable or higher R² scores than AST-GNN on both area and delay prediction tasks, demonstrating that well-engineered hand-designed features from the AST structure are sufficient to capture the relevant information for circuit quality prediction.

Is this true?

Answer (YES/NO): NO